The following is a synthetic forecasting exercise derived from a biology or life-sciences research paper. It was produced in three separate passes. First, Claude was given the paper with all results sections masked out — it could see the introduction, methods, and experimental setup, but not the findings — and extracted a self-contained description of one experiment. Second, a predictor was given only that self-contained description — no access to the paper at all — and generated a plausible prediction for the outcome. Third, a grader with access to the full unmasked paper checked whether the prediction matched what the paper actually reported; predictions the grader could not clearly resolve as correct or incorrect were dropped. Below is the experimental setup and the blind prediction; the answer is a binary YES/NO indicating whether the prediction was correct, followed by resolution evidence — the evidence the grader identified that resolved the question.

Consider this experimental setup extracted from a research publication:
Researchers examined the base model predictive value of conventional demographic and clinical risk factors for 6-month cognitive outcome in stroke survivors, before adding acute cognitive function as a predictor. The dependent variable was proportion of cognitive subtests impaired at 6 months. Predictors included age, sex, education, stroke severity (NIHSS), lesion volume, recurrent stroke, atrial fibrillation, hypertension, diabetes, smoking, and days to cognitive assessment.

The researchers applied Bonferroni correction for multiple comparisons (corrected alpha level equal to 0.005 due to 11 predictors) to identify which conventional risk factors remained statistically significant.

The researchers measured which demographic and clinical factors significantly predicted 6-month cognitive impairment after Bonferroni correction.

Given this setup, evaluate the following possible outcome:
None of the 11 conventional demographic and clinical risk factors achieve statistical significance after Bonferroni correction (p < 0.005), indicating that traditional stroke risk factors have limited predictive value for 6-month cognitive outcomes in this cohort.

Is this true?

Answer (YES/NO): NO